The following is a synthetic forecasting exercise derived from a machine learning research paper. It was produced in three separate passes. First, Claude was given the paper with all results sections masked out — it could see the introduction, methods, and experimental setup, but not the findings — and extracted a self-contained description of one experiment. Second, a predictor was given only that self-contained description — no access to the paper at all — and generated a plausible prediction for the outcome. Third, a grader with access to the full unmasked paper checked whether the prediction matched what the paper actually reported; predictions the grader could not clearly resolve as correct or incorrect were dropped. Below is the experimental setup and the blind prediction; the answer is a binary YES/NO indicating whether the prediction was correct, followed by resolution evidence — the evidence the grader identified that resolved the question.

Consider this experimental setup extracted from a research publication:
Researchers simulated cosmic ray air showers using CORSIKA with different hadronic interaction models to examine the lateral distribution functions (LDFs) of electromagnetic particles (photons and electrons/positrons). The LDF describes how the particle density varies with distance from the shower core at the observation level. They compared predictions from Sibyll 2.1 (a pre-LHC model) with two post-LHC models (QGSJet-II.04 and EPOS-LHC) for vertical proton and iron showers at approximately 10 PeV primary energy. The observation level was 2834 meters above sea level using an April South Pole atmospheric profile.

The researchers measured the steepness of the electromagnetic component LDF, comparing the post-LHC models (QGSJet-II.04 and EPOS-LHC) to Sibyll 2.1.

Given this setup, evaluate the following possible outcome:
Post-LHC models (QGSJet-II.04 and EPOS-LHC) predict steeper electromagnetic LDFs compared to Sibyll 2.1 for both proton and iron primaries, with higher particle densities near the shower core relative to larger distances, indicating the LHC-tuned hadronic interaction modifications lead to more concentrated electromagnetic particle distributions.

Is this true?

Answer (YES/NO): NO